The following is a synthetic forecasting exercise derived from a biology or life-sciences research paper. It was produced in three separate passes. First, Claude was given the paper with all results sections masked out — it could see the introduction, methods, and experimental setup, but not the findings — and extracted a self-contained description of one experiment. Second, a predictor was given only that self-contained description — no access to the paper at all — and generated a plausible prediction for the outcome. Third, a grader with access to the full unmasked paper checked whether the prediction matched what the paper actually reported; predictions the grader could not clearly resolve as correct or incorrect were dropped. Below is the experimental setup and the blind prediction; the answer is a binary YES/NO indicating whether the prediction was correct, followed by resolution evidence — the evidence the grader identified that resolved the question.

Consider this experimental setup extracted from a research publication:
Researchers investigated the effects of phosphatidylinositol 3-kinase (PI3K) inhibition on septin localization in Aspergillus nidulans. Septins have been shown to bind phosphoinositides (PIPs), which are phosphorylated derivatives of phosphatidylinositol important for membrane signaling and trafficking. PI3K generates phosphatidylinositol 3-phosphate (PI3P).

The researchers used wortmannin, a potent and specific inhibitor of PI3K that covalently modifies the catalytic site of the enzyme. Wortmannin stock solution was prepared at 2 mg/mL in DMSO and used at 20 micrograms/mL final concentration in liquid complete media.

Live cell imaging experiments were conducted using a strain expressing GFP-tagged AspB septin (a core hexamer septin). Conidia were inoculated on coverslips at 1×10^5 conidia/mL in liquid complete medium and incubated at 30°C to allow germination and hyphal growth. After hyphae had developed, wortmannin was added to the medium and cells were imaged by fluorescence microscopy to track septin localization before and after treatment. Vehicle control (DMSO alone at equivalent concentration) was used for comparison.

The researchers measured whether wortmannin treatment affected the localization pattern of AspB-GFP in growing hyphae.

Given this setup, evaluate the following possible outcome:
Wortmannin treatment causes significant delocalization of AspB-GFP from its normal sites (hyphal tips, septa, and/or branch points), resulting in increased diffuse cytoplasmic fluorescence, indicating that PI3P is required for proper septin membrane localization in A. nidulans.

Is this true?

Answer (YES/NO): NO